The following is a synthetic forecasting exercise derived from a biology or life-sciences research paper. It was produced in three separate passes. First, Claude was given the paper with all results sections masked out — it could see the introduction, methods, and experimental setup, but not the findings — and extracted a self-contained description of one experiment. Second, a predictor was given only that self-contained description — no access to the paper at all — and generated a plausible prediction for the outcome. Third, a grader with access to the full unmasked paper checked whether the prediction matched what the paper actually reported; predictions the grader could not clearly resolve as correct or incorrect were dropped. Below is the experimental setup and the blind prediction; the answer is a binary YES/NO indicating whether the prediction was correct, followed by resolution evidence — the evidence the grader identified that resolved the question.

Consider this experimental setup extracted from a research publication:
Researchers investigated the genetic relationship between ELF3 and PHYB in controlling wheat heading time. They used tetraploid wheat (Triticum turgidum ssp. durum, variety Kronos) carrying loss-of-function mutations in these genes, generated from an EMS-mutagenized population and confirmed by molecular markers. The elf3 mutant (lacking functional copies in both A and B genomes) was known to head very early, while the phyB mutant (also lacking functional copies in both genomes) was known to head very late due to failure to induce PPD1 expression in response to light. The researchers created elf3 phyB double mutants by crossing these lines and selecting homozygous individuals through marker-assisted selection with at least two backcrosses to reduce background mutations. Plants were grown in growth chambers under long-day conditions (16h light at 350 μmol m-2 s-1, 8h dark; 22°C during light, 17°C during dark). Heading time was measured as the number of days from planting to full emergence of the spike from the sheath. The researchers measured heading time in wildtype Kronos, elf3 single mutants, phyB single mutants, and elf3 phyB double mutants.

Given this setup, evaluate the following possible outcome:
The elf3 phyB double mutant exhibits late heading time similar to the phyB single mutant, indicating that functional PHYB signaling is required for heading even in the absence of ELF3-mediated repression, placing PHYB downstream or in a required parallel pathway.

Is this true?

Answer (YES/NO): NO